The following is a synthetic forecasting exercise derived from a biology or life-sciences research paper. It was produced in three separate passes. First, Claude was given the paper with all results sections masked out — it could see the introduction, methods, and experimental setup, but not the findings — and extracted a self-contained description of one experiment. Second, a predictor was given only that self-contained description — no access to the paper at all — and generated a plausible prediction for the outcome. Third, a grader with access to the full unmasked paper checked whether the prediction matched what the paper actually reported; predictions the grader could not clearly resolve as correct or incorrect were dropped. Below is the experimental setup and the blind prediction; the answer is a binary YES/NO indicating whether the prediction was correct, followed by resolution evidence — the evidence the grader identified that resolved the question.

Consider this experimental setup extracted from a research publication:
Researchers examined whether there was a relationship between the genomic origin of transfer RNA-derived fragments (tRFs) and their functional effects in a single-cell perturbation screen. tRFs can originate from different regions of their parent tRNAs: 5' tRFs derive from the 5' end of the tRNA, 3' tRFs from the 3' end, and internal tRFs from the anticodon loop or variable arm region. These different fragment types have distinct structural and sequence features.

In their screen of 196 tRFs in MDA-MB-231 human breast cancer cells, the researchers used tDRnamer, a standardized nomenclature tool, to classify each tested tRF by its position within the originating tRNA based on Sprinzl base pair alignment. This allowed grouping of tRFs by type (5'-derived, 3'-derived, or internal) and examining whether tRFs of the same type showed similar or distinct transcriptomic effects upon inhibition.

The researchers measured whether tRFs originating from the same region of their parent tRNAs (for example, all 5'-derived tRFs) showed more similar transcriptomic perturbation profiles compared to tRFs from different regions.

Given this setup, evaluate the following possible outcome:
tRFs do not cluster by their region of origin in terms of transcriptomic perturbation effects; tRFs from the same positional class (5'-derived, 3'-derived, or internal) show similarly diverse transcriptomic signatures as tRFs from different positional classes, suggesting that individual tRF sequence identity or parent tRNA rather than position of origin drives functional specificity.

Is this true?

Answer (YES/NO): NO